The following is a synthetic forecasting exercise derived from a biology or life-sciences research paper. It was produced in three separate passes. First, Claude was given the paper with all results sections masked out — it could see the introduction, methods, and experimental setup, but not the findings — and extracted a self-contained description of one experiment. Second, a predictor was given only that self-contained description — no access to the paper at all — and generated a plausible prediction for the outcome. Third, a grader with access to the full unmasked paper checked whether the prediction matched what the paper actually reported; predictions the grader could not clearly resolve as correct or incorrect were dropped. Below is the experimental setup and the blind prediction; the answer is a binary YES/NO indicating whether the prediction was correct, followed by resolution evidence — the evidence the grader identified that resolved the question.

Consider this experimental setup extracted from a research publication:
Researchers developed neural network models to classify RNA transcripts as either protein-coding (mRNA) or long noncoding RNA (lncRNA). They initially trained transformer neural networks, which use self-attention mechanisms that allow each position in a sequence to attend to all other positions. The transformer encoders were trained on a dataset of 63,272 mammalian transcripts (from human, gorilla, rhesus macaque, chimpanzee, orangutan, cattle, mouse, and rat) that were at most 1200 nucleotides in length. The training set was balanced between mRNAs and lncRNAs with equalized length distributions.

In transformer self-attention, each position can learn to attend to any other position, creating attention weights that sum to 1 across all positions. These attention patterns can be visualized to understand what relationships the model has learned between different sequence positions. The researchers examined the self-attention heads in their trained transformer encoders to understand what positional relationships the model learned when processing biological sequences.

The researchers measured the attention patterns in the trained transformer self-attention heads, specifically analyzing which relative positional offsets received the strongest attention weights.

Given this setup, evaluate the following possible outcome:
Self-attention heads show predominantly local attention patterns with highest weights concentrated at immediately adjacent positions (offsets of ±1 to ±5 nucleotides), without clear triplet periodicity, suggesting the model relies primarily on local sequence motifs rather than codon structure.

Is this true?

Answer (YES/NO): NO